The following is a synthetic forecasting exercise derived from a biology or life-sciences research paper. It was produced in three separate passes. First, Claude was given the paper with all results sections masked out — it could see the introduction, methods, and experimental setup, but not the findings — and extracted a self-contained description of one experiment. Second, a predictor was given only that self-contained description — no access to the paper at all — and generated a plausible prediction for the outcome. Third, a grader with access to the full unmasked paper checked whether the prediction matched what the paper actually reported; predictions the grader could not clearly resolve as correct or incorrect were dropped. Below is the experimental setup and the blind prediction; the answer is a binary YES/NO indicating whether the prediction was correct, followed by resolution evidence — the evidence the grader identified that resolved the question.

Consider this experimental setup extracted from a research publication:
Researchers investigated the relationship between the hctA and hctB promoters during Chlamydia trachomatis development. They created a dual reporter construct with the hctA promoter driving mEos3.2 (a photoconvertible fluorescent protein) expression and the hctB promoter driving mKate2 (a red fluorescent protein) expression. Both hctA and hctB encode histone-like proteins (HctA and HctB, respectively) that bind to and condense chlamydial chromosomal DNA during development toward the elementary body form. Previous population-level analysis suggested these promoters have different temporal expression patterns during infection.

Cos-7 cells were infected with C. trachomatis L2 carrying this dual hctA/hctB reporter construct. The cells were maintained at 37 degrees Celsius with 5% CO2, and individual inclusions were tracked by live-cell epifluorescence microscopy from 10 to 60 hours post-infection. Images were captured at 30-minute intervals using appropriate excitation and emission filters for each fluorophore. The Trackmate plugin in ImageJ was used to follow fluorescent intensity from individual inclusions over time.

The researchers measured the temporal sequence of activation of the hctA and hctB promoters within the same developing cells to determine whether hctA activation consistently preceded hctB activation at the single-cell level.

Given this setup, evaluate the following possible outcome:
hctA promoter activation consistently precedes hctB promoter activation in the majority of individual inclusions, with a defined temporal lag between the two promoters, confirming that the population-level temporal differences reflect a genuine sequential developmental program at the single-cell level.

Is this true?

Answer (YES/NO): YES